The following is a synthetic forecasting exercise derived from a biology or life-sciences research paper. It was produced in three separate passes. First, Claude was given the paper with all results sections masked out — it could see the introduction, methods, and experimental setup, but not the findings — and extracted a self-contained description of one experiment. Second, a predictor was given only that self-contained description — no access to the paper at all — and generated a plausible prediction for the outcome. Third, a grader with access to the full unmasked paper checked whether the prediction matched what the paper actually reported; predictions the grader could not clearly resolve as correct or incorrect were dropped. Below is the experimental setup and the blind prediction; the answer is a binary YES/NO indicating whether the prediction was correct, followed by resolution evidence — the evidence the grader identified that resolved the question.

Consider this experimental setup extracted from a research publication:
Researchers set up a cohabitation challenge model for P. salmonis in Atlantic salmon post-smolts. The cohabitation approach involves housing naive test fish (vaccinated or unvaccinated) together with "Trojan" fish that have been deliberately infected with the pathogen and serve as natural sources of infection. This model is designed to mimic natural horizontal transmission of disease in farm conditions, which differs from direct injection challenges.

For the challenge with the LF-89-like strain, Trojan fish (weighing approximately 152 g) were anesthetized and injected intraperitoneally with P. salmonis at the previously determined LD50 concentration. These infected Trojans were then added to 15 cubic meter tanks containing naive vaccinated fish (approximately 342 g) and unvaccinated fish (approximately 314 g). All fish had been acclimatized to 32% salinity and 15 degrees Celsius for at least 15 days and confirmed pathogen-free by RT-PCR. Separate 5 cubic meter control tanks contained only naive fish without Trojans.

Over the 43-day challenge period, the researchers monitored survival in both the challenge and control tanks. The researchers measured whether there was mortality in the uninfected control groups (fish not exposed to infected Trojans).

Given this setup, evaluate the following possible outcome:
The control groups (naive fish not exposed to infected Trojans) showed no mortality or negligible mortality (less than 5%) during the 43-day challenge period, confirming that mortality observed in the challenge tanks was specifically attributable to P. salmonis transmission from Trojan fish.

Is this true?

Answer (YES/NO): YES